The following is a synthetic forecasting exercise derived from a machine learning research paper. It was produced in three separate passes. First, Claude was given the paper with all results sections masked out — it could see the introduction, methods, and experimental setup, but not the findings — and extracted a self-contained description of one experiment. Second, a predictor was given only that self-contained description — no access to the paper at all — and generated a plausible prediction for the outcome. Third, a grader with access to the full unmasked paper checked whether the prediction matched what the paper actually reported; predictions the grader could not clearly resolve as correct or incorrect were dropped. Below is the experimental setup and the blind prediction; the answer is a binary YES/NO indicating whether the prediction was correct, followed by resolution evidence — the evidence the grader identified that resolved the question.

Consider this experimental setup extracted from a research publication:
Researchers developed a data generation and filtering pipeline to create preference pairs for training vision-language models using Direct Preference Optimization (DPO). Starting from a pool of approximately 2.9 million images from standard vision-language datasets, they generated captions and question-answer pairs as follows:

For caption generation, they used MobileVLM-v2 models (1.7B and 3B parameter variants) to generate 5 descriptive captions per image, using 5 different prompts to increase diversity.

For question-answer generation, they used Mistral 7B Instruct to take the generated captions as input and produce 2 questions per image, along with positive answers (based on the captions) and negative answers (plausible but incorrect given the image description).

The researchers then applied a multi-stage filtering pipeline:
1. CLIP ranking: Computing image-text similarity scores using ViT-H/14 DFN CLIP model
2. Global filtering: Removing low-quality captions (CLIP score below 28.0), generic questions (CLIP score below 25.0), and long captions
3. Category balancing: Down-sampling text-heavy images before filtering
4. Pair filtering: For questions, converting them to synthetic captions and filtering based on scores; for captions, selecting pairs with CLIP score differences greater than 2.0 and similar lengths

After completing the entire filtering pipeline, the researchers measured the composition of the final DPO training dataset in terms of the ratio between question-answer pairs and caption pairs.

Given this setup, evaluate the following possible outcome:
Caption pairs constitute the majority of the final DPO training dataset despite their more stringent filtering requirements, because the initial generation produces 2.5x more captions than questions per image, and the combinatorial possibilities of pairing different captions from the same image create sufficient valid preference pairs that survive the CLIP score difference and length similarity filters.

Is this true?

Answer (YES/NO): YES